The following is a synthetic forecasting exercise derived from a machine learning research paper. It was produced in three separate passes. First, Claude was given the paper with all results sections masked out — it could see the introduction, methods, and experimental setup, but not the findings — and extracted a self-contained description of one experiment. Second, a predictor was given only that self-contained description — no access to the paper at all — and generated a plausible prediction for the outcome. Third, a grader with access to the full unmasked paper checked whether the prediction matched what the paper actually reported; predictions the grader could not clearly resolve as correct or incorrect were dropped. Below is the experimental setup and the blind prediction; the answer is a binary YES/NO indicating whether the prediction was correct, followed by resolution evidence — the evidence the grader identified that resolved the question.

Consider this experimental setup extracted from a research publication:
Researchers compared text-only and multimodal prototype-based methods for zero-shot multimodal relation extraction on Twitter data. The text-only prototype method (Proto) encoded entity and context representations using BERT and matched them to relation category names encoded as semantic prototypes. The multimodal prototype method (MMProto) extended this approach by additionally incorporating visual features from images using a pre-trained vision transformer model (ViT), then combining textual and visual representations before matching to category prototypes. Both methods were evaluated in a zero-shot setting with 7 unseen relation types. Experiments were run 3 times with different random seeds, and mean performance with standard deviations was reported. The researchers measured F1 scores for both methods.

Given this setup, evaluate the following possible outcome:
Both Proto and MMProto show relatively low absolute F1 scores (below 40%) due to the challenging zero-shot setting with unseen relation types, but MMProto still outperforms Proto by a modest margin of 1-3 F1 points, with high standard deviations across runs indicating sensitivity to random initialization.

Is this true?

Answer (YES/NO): YES